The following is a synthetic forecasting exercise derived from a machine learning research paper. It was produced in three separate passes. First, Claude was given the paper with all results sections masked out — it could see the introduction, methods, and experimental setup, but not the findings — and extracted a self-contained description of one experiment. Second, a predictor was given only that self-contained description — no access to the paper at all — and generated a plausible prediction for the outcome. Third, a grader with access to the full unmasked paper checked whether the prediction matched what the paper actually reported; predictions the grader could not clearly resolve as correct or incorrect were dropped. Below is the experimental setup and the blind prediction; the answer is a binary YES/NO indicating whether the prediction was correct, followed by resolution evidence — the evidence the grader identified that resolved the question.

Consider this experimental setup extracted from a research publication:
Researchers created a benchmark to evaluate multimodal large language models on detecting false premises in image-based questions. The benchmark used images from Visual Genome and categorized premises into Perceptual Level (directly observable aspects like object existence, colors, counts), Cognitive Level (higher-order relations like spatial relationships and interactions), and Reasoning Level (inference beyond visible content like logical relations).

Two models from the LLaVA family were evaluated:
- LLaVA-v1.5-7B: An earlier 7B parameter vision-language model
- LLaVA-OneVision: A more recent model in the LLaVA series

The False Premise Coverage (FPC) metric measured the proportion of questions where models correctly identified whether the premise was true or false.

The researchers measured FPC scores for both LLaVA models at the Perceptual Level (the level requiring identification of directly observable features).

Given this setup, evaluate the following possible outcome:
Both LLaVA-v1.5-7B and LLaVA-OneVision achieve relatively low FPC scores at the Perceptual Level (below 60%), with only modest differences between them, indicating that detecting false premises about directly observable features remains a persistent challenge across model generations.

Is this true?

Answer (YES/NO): NO